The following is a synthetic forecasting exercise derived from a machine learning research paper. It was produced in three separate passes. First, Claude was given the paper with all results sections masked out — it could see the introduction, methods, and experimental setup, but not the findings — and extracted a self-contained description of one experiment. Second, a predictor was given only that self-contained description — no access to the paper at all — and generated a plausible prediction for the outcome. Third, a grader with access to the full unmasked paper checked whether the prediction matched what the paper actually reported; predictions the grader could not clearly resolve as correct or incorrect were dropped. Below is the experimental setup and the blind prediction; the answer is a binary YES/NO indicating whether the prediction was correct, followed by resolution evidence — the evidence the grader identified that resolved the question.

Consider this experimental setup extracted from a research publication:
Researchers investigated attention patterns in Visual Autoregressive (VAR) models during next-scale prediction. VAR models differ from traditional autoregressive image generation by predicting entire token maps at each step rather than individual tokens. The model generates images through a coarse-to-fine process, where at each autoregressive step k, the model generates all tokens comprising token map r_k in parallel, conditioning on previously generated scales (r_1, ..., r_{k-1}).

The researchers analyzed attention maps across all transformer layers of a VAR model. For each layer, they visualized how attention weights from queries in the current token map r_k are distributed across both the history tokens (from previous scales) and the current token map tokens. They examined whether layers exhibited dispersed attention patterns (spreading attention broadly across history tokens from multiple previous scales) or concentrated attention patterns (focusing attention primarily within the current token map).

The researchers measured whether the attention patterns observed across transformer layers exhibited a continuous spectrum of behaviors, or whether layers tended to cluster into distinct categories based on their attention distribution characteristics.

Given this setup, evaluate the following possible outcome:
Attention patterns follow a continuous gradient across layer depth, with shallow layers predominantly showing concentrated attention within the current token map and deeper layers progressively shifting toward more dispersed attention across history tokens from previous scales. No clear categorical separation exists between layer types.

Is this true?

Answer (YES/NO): NO